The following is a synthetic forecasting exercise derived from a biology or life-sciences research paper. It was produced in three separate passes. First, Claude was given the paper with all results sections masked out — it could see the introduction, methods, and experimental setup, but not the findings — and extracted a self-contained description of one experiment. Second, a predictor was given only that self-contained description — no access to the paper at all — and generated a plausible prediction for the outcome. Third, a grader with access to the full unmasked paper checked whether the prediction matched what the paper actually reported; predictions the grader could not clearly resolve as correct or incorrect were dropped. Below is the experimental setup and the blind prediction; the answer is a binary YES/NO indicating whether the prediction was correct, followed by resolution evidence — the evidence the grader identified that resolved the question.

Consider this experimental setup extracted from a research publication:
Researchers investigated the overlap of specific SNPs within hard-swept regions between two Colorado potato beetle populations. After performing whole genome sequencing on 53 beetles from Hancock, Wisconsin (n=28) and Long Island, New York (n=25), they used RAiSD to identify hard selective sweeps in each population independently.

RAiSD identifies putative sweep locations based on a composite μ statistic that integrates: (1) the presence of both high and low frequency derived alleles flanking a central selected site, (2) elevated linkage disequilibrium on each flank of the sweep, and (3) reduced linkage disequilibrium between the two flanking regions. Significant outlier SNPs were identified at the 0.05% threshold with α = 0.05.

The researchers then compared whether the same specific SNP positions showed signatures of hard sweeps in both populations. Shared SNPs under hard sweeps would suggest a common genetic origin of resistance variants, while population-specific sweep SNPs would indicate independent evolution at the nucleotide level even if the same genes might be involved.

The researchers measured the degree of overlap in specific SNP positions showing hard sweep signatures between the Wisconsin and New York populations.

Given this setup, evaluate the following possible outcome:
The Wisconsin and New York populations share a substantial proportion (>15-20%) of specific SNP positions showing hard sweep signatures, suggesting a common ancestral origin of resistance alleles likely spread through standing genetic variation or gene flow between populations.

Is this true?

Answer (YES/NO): NO